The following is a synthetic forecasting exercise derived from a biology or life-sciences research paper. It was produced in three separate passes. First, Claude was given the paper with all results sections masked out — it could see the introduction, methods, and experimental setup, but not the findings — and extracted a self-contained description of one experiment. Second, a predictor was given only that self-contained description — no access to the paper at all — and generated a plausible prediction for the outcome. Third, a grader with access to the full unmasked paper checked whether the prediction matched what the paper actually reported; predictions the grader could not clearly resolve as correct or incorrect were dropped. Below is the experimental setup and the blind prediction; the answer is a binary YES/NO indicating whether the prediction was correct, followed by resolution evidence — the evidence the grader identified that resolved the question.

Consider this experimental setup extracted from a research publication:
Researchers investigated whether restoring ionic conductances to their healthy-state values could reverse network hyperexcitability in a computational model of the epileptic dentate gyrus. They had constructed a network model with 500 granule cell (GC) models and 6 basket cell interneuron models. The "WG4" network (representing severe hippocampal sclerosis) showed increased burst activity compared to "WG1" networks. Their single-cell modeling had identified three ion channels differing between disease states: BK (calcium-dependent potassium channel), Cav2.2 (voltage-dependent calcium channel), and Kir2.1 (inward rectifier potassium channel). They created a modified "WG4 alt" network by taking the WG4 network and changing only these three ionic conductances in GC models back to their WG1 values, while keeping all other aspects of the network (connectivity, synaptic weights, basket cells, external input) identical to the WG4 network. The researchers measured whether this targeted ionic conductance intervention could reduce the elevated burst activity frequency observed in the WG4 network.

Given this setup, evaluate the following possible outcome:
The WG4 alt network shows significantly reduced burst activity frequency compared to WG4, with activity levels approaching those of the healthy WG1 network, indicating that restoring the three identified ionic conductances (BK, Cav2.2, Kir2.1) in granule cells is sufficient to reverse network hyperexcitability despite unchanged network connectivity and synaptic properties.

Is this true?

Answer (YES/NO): YES